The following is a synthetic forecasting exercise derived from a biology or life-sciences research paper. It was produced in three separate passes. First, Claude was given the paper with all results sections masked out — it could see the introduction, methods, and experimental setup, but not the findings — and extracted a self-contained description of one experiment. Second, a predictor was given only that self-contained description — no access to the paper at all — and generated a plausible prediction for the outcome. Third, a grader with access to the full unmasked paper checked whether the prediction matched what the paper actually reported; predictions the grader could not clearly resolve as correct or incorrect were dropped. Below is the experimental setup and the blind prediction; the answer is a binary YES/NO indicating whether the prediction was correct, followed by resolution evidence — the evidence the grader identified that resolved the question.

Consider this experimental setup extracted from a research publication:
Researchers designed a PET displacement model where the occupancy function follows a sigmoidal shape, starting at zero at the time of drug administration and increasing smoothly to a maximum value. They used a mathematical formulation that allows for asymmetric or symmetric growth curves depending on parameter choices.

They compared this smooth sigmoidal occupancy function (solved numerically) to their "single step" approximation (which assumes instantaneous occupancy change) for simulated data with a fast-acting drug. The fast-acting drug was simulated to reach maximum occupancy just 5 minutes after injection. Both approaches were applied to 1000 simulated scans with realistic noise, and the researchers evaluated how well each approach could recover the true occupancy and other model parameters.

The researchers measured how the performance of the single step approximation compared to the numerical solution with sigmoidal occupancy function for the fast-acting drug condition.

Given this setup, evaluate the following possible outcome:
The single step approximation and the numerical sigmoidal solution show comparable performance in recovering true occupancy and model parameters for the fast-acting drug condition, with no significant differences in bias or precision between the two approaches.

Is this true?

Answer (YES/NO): NO